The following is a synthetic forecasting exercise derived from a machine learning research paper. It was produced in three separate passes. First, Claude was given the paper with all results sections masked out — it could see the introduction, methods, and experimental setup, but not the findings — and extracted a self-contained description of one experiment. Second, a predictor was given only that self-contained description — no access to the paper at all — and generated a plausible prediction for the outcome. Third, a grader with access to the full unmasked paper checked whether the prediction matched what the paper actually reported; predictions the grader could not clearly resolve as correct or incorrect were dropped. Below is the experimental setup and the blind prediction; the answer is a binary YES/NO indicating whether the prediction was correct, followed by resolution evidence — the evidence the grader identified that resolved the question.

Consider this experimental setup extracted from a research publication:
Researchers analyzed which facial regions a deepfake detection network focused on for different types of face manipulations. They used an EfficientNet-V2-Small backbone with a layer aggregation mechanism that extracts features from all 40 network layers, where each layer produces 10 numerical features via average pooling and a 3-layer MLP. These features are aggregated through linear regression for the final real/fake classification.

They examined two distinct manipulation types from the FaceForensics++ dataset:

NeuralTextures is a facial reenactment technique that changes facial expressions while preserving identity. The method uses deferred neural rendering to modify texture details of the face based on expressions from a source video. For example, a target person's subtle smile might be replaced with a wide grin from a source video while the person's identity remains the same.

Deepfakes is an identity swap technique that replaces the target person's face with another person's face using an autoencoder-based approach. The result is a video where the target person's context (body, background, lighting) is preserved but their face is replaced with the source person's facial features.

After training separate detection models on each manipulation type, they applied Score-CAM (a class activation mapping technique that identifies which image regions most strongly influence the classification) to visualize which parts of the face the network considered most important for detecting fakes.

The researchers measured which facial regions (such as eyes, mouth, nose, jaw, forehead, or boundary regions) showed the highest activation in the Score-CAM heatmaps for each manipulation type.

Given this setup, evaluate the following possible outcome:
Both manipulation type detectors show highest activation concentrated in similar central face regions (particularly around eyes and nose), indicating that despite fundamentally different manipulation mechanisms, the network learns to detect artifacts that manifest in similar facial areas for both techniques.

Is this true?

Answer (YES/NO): NO